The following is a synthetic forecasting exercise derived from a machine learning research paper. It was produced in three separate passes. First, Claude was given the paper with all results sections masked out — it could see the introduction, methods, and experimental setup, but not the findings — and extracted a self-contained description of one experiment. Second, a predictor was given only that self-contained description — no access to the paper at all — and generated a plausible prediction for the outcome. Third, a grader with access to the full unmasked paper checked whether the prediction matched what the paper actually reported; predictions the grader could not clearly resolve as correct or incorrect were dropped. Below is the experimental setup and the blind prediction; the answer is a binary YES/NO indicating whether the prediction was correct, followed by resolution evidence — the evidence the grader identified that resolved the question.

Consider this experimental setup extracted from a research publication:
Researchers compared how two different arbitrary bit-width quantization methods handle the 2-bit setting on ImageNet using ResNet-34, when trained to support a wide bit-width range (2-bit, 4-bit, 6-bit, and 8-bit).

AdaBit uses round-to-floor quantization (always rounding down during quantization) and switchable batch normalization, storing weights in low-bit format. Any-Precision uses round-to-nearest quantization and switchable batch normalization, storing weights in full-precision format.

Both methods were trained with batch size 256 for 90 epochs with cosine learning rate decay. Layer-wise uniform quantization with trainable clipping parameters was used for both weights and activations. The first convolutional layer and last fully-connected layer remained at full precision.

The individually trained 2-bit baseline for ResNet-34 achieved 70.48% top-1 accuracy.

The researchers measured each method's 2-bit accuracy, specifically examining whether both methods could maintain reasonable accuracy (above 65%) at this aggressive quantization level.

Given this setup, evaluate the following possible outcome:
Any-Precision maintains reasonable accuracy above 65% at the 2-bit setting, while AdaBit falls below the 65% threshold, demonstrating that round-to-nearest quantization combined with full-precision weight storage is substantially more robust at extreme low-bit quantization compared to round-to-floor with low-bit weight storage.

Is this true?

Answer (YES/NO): YES